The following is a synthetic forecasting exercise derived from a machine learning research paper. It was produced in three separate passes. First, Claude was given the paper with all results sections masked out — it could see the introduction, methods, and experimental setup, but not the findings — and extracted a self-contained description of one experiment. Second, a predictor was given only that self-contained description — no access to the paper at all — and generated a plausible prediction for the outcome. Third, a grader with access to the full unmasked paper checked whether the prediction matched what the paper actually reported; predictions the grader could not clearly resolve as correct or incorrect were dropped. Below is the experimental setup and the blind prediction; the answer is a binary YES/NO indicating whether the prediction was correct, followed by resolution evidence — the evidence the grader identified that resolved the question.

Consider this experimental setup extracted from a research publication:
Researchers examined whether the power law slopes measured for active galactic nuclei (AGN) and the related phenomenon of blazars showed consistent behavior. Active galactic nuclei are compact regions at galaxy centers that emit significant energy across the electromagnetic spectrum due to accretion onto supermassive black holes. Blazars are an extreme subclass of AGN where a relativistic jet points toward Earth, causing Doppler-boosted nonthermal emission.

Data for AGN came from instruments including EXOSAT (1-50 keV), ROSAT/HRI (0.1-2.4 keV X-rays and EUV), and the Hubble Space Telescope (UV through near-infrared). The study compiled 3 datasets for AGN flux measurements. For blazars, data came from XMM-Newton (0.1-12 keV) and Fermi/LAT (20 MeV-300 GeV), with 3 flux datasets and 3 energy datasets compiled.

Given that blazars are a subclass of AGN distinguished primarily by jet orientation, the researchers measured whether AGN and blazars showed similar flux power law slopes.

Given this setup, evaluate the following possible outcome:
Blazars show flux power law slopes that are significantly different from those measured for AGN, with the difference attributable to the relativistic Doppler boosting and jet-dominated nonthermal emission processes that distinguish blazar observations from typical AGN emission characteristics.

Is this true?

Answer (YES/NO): NO